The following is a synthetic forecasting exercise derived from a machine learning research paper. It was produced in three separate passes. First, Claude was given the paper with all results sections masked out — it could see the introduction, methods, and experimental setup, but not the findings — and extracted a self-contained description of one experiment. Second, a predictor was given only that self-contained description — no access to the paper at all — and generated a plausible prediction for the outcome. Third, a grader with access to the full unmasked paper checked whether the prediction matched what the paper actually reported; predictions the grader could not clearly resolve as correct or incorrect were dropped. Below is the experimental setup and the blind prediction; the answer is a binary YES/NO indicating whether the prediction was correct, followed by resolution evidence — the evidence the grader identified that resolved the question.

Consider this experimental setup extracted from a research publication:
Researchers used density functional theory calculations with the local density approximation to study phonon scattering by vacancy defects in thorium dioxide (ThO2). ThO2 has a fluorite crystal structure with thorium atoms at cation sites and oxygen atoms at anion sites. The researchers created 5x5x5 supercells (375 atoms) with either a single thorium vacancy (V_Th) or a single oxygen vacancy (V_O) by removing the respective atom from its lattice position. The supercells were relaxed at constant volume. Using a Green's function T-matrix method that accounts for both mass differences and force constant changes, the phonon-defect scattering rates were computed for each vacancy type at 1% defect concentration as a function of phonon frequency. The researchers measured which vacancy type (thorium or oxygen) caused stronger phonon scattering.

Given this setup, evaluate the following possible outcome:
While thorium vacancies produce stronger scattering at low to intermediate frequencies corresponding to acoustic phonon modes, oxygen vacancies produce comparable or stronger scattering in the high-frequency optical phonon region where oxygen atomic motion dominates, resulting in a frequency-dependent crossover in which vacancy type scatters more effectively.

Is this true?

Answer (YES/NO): NO